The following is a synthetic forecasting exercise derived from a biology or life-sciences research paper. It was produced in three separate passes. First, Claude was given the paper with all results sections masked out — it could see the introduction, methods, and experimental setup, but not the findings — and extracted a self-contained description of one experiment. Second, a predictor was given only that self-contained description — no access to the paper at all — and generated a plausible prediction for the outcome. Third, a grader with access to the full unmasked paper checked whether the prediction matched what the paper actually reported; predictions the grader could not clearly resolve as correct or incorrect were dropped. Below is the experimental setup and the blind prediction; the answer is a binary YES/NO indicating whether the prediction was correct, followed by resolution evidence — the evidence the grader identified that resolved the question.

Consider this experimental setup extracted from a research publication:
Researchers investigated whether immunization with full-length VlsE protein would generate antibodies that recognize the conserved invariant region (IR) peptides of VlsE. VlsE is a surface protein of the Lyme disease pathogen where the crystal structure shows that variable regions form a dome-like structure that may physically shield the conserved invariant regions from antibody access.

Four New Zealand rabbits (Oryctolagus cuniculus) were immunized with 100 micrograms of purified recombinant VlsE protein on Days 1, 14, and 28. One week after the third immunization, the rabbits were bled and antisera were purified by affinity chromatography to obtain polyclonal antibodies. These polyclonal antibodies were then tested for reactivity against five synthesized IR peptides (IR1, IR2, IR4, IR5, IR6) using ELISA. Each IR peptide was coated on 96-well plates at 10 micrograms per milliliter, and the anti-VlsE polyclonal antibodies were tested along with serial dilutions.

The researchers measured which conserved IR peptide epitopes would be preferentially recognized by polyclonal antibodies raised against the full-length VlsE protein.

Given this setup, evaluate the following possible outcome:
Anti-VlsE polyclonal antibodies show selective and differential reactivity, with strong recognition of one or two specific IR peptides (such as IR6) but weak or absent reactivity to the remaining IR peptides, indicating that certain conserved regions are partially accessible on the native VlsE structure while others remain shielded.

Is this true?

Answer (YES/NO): YES